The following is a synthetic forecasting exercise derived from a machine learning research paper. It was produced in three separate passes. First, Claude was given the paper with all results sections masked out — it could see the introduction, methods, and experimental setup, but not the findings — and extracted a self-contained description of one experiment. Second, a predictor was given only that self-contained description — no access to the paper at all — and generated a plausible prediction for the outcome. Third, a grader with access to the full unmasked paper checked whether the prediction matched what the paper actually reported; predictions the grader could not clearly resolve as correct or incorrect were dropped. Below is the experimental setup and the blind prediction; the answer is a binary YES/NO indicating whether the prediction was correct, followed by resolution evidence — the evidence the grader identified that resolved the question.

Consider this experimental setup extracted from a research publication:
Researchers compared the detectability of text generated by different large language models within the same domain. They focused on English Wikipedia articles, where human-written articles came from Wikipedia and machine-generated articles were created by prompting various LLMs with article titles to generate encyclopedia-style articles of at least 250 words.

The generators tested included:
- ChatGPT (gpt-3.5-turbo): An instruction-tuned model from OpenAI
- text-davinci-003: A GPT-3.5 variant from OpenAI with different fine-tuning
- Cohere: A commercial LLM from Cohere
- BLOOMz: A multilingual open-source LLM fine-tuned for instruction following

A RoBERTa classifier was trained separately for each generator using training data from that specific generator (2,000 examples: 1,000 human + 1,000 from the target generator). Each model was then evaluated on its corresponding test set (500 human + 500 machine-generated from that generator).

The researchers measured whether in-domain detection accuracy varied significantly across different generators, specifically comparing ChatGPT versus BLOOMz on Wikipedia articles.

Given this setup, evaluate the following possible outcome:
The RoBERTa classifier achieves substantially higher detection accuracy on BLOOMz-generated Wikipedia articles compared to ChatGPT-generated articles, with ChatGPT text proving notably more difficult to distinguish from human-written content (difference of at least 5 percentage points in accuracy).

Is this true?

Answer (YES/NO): NO